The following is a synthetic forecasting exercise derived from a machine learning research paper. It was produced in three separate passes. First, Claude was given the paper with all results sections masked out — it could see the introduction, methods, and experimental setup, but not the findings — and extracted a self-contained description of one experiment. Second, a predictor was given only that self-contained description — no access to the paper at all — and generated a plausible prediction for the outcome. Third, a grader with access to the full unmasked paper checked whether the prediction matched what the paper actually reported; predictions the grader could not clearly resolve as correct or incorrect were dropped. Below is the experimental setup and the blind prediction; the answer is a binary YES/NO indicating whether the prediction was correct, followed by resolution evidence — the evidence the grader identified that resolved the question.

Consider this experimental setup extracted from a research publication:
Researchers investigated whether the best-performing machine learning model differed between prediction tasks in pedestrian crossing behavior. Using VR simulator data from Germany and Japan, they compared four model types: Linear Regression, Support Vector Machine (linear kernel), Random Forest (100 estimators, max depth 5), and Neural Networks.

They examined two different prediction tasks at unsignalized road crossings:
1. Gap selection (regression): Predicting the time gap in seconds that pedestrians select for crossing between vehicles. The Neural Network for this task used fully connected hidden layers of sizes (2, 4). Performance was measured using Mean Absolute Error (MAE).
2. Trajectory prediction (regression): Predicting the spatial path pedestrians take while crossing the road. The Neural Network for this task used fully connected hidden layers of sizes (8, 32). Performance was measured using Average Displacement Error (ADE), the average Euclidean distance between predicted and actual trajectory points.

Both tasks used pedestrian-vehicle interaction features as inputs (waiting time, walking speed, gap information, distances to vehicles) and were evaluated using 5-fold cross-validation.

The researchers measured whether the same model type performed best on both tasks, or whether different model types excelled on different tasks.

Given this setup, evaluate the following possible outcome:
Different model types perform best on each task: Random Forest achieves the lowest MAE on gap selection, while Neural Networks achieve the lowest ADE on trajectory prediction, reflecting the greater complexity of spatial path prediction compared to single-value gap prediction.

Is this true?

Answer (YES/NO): NO